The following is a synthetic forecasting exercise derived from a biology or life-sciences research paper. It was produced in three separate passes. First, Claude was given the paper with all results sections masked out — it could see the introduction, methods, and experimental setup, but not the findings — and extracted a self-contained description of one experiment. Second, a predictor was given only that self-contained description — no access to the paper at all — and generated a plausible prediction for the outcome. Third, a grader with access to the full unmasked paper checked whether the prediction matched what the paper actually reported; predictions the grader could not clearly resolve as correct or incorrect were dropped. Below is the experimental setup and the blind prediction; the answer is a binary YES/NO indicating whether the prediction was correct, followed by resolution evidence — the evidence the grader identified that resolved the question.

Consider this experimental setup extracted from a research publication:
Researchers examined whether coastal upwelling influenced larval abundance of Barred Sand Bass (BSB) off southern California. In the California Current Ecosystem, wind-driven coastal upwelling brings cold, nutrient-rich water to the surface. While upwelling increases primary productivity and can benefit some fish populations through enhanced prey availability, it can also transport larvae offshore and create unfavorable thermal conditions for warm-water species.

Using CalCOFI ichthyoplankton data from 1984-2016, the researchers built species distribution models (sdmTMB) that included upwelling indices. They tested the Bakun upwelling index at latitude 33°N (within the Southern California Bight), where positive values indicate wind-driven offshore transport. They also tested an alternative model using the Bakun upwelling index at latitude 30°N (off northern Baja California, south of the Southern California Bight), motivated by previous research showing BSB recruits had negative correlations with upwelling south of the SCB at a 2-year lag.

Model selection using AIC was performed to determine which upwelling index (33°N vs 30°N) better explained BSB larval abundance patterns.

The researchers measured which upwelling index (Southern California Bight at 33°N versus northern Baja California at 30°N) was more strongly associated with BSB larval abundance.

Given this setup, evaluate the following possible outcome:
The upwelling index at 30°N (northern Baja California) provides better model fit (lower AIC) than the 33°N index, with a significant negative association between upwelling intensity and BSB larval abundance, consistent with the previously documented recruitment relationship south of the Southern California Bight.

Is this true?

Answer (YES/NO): NO